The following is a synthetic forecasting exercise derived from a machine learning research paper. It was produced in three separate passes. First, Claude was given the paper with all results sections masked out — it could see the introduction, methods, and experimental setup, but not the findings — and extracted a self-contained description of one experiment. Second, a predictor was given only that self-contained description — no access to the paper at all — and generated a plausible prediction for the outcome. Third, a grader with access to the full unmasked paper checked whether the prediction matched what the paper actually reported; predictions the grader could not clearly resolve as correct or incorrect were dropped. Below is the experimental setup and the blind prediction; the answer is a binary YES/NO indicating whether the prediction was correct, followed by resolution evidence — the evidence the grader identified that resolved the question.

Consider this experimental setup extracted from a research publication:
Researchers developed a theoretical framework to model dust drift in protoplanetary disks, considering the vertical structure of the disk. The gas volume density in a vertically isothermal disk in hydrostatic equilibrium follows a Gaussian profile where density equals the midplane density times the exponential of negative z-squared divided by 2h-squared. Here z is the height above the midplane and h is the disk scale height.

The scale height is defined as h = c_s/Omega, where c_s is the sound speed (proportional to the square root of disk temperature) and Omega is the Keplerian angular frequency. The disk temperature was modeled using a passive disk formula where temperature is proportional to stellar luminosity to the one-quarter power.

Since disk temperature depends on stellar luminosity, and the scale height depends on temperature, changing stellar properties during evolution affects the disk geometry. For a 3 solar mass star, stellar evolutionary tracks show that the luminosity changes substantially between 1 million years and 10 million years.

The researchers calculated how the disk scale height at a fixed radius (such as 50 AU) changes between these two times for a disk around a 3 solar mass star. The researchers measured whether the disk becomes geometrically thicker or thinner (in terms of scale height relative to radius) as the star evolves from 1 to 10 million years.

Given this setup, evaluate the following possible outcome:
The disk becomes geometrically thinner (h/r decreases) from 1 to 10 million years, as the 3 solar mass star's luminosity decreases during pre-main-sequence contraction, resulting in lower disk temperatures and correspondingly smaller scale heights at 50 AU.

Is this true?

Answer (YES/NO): NO